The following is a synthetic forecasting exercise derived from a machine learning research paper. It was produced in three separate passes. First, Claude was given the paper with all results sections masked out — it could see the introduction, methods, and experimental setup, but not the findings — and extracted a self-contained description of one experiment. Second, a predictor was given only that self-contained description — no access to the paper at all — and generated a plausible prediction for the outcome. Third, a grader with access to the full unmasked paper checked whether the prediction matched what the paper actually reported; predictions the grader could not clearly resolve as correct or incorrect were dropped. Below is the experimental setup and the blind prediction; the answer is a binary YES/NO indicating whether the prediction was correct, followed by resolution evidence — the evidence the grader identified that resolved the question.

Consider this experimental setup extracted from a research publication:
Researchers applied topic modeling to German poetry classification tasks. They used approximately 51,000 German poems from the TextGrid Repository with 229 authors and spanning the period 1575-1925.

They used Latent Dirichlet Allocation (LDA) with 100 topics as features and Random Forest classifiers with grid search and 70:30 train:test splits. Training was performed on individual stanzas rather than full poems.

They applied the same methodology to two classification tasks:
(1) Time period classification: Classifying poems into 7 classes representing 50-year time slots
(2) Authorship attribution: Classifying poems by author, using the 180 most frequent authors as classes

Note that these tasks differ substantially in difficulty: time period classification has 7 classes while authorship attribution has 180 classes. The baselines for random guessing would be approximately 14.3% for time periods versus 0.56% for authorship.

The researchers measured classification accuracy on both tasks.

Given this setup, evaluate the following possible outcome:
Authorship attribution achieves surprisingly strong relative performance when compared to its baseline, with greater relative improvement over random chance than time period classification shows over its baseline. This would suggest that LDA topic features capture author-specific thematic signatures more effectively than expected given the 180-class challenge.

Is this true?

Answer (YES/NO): YES